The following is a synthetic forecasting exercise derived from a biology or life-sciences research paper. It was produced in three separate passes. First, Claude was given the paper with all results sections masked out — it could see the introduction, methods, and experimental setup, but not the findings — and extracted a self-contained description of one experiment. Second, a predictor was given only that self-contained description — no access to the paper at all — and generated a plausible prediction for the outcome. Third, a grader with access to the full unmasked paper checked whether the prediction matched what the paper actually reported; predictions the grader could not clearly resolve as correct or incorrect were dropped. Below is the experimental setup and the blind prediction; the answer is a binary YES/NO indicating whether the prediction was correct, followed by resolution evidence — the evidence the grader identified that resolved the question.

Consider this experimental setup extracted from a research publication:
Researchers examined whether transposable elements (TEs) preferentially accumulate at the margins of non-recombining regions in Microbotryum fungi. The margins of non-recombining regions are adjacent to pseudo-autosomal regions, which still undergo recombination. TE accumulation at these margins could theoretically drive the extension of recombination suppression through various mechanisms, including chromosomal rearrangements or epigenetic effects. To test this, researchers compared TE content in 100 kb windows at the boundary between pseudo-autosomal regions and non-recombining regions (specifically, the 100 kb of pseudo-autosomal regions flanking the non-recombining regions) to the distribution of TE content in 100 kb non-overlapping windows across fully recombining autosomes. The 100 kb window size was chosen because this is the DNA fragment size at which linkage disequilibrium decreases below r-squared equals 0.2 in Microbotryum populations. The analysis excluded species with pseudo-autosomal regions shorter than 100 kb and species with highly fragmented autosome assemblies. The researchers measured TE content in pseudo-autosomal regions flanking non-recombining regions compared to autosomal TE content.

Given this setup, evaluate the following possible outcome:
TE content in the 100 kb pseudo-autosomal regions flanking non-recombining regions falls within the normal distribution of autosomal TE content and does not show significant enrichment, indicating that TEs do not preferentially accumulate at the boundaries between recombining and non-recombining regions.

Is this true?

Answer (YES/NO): YES